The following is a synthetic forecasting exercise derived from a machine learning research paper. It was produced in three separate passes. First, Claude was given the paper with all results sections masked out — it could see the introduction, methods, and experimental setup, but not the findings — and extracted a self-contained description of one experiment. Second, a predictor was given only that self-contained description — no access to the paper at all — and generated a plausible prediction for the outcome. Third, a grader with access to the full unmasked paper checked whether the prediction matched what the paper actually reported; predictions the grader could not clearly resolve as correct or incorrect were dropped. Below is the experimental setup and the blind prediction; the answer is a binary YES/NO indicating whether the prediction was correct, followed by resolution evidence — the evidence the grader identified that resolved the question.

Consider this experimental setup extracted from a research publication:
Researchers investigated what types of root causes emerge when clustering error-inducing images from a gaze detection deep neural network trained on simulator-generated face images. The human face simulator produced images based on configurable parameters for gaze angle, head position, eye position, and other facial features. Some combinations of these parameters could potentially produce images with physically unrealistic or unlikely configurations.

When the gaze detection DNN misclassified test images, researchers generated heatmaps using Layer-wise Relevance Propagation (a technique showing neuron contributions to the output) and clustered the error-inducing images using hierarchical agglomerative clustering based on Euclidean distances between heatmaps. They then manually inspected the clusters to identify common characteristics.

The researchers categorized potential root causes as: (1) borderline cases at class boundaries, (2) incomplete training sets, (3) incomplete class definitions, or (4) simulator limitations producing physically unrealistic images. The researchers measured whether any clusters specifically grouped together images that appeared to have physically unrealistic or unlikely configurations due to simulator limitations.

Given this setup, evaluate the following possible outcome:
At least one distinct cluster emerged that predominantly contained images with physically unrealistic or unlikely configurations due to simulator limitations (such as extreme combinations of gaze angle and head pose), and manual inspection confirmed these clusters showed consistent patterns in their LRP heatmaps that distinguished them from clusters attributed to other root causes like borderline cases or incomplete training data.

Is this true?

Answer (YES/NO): NO